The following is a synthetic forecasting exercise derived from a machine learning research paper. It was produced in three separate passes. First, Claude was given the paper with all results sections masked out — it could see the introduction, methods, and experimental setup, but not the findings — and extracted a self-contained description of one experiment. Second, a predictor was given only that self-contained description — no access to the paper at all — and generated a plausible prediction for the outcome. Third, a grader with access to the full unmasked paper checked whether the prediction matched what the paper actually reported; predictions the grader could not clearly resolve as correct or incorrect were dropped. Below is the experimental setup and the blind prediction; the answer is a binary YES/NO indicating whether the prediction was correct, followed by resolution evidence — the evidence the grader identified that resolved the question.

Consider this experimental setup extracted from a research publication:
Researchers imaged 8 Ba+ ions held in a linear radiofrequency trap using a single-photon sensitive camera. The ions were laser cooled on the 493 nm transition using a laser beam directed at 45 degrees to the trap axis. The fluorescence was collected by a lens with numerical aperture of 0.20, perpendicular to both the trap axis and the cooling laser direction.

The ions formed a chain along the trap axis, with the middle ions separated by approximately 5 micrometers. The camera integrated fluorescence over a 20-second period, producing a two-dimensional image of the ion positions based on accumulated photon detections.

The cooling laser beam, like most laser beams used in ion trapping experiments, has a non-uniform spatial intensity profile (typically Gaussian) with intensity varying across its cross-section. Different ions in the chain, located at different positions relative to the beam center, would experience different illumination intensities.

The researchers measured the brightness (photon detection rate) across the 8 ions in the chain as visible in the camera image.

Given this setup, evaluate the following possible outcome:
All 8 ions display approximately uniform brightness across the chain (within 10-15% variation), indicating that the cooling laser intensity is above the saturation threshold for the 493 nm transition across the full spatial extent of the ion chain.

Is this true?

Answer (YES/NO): NO